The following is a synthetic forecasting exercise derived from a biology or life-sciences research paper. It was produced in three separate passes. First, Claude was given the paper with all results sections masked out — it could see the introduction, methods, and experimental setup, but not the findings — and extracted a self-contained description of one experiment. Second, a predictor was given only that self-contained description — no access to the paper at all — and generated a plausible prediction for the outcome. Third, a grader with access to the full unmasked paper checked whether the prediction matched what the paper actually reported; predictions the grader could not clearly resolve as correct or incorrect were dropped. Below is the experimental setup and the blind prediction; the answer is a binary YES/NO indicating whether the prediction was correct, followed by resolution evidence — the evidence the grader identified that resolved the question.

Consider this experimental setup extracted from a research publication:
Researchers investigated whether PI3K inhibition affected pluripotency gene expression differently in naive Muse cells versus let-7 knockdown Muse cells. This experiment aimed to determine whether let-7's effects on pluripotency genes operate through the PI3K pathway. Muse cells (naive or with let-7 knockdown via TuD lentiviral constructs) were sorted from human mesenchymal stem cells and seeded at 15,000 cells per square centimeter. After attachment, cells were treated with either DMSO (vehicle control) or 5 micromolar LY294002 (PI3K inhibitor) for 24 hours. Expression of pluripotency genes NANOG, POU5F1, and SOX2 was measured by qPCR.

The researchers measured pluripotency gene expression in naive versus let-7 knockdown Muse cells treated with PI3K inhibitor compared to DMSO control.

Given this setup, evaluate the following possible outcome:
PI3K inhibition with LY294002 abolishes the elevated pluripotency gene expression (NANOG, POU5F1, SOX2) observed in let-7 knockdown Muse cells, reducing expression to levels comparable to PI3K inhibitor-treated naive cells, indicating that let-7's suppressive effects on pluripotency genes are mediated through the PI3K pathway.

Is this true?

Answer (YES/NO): NO